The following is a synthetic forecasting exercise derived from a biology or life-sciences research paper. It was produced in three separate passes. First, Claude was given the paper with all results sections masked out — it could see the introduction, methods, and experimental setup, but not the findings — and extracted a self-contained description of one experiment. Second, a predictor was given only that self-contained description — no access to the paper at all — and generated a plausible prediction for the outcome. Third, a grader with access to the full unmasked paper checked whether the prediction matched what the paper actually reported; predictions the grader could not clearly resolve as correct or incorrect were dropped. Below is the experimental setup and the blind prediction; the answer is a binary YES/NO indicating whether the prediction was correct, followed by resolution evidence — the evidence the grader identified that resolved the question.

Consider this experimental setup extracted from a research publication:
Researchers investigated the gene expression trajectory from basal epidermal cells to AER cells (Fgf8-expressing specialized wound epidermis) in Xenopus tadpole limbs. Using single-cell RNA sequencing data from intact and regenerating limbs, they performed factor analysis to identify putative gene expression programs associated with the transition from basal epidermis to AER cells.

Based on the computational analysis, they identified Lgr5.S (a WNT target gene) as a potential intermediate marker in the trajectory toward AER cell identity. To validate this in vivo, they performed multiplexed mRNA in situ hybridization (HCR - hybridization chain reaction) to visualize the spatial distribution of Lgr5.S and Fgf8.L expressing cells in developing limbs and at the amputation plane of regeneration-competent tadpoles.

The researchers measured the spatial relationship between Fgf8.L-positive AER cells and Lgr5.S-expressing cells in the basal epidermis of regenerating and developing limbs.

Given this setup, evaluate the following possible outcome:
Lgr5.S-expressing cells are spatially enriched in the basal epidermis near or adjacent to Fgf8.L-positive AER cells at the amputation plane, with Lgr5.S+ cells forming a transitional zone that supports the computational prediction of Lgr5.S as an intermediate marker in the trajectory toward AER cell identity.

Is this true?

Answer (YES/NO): YES